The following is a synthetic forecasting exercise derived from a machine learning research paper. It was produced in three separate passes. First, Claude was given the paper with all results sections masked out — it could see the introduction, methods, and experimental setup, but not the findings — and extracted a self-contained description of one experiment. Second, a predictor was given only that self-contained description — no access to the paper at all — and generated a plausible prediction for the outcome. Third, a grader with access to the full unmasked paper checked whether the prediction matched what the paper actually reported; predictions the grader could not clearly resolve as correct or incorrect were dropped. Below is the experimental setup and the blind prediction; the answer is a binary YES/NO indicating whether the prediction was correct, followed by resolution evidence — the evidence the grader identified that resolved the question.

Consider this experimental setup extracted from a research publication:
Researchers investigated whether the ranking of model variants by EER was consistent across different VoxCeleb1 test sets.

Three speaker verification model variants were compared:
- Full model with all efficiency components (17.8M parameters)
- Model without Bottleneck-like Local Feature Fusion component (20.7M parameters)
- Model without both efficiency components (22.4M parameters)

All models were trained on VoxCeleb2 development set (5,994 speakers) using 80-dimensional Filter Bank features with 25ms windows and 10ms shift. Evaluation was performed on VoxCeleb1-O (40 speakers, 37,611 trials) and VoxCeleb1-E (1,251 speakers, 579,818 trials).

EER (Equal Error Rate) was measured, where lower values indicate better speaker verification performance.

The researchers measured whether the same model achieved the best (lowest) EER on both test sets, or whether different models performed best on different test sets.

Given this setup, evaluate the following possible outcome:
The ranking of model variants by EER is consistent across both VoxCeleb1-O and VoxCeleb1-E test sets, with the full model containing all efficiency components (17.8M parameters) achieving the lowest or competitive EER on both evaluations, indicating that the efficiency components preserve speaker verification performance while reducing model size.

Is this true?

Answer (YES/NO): NO